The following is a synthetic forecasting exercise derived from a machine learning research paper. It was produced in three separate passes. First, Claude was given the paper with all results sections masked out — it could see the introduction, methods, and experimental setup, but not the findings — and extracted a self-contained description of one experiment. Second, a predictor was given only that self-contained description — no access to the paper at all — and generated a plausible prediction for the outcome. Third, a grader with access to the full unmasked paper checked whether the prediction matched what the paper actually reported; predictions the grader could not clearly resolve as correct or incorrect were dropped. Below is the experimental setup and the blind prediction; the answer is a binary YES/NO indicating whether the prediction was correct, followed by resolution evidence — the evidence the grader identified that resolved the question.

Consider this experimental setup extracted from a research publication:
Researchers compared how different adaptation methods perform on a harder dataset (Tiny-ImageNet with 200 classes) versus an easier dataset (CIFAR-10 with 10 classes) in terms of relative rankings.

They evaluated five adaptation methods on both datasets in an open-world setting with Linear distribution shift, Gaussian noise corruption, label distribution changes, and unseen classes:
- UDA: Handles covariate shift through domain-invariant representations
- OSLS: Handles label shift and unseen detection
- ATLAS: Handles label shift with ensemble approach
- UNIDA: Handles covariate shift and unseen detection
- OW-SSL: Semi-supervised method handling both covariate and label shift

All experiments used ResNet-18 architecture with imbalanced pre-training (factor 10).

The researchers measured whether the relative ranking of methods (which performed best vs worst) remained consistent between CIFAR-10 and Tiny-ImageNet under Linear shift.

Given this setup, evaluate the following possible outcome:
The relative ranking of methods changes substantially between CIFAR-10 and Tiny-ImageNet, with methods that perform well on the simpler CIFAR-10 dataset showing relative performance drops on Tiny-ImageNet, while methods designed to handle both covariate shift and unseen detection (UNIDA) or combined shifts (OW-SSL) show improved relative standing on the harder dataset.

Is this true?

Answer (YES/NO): NO